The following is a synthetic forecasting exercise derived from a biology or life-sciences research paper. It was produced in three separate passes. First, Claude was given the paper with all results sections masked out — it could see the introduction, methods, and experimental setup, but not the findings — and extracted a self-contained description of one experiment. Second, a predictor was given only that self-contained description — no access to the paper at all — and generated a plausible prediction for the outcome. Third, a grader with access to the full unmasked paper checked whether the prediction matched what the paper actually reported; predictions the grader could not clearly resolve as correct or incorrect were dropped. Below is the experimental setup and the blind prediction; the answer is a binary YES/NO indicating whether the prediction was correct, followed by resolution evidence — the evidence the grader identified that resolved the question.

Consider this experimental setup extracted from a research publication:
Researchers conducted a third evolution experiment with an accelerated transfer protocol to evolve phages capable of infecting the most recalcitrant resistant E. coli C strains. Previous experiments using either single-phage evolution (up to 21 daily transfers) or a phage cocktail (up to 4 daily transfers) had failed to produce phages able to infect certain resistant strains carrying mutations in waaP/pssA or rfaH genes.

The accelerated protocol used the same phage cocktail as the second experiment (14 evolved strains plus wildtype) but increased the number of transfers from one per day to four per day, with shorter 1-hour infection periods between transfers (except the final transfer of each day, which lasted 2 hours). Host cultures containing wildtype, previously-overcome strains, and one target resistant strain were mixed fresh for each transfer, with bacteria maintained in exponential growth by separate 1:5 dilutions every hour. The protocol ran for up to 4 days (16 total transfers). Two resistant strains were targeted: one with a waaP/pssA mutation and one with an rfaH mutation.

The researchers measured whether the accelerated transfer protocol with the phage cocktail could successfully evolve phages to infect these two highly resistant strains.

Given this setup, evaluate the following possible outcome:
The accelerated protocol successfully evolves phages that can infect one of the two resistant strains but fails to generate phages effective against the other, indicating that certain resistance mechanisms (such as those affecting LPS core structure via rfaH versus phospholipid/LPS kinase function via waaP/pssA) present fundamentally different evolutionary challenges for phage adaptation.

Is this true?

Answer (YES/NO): NO